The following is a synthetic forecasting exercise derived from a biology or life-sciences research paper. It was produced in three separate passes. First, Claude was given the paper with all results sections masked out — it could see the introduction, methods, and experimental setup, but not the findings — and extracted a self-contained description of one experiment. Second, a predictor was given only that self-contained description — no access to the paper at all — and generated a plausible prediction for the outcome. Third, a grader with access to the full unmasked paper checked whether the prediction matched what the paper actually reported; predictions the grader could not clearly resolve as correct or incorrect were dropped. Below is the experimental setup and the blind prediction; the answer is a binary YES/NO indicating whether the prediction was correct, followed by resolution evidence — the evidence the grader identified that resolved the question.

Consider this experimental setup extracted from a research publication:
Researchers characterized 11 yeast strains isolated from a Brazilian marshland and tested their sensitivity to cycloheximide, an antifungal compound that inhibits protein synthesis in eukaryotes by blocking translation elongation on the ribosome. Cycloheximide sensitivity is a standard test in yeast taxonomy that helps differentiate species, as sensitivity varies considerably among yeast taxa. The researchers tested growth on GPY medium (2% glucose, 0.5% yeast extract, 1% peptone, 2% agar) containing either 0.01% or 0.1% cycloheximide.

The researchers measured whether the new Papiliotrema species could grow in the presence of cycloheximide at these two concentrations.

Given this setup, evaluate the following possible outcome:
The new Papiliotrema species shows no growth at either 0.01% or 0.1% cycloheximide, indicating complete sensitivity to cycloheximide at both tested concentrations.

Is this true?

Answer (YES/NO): YES